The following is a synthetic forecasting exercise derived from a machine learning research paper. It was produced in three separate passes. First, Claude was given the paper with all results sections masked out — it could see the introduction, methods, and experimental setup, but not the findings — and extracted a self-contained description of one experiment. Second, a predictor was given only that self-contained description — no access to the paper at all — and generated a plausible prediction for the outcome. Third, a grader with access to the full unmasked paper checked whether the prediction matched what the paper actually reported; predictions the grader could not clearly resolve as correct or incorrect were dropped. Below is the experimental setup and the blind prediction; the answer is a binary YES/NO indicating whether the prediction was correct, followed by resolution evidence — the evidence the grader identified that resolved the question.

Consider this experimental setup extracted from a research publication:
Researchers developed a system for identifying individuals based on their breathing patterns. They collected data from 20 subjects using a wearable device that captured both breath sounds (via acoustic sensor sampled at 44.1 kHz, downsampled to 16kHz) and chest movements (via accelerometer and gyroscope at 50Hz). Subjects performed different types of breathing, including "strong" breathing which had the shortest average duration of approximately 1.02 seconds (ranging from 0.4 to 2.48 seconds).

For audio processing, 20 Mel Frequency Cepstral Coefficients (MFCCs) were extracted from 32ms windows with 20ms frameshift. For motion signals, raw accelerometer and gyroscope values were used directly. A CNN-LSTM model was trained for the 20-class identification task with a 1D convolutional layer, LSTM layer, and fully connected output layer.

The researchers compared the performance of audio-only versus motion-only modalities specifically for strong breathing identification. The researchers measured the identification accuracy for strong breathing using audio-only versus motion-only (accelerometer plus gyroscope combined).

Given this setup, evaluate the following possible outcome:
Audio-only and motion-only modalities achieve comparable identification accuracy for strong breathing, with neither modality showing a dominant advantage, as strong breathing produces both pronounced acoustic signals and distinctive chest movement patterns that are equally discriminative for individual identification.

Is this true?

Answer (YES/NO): NO